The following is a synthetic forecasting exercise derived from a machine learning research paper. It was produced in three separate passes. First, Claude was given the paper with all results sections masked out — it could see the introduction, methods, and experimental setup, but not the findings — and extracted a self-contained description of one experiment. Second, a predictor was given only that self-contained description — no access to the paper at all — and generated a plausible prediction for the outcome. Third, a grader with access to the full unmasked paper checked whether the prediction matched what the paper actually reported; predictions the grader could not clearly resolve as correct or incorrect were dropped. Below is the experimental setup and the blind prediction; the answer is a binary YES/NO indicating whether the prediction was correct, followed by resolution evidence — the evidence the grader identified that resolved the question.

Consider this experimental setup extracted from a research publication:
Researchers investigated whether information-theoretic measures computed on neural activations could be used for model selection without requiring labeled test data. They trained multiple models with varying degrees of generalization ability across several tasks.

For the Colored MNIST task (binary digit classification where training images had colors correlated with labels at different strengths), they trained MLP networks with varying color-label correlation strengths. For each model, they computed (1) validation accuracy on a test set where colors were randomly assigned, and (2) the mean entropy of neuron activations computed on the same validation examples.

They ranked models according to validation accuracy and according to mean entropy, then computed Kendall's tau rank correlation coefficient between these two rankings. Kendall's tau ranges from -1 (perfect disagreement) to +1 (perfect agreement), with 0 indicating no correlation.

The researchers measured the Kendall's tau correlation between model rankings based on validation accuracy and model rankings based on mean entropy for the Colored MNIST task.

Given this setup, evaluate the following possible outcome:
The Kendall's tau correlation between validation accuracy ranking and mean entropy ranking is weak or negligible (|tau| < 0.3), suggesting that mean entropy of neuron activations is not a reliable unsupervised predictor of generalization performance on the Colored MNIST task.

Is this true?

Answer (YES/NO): NO